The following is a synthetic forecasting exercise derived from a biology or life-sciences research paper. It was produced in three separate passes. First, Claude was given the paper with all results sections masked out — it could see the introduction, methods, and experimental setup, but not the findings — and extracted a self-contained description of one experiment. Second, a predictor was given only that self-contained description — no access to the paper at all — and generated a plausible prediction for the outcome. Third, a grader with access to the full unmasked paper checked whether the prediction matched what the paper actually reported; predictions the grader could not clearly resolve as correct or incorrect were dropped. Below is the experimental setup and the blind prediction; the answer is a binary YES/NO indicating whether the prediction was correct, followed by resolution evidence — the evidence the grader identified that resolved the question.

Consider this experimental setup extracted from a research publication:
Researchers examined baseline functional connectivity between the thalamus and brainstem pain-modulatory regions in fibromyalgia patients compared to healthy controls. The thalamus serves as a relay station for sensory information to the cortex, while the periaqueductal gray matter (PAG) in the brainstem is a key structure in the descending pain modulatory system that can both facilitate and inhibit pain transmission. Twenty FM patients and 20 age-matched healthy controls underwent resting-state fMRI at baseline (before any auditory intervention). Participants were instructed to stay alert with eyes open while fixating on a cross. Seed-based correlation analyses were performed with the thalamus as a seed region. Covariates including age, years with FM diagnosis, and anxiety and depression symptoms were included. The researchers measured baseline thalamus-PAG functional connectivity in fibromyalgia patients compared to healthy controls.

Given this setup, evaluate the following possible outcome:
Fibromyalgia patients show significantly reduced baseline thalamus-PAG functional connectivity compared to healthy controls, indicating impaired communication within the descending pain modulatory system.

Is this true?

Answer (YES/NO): NO